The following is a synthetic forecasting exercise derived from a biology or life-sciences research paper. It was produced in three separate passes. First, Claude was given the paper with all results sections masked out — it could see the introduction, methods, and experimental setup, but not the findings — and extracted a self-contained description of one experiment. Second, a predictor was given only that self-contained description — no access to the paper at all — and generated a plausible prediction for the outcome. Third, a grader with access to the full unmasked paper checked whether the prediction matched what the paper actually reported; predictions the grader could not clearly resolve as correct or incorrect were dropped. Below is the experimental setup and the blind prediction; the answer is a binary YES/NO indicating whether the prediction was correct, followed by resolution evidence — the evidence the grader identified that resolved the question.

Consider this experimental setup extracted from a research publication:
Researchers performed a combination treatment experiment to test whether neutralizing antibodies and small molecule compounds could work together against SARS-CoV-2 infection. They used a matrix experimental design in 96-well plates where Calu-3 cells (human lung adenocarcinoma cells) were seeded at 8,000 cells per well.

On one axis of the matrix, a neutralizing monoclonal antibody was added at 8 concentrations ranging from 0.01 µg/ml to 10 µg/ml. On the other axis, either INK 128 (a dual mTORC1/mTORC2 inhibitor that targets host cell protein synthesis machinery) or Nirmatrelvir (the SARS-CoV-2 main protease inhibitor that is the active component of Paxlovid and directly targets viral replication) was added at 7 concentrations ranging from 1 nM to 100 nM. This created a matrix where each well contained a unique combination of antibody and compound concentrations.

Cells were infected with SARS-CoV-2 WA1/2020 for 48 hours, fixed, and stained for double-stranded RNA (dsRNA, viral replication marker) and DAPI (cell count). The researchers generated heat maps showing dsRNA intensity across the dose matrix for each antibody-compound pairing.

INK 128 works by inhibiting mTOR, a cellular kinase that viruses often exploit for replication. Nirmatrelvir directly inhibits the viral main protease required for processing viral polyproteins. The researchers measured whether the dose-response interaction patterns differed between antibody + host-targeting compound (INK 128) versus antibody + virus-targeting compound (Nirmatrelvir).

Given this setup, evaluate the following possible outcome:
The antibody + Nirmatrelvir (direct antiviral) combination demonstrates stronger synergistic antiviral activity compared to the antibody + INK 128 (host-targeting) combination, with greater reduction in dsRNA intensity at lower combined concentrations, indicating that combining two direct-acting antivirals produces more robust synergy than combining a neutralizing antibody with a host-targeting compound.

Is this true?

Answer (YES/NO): NO